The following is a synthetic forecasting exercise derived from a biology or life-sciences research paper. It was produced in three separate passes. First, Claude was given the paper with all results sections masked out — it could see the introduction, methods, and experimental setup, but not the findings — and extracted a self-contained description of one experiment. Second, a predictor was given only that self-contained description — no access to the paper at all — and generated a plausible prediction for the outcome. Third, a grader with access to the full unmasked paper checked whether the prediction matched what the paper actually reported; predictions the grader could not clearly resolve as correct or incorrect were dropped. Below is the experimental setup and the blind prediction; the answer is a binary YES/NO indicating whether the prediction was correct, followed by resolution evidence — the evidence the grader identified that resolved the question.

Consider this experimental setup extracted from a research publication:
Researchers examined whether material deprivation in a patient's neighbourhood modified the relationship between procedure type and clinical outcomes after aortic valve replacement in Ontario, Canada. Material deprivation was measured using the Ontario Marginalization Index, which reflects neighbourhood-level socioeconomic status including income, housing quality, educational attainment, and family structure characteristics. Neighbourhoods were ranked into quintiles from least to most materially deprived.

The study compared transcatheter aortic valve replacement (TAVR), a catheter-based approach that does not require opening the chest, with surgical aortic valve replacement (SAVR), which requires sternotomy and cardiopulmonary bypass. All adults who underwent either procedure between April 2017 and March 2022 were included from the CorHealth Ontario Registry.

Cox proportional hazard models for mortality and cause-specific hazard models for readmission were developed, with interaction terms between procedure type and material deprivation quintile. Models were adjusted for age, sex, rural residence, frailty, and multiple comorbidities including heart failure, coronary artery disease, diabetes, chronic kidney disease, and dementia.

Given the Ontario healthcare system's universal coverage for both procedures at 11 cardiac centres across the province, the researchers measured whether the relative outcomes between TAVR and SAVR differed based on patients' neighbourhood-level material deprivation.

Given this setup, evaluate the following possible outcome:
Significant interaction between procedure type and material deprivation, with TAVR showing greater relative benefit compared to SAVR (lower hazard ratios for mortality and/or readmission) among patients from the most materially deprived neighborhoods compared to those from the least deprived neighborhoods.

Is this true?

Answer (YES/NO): NO